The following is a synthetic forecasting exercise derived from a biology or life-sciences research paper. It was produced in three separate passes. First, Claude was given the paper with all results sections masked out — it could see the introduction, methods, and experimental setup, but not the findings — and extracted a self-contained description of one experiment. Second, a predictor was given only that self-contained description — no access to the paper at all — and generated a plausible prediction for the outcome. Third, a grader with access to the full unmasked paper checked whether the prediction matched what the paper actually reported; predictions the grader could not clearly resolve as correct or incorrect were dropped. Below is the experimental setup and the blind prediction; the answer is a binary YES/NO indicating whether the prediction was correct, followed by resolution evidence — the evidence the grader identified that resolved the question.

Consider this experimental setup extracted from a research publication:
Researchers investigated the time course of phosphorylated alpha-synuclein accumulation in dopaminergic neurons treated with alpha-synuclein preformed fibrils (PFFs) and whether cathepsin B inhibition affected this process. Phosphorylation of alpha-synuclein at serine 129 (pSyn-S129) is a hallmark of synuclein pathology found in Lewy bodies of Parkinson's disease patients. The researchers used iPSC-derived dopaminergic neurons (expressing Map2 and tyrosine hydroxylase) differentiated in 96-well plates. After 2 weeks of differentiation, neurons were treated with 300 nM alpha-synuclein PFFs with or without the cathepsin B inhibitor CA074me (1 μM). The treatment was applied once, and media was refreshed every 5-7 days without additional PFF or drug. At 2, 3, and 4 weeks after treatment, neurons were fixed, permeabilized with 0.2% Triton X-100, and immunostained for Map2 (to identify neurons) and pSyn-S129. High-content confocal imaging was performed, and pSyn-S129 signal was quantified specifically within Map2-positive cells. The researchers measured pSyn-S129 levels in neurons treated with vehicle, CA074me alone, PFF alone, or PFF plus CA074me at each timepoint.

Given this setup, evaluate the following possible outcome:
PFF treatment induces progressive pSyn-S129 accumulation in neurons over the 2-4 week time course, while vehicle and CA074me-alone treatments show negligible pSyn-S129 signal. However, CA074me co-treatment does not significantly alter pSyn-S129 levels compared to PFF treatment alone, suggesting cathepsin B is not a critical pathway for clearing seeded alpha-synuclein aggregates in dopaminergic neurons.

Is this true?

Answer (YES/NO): NO